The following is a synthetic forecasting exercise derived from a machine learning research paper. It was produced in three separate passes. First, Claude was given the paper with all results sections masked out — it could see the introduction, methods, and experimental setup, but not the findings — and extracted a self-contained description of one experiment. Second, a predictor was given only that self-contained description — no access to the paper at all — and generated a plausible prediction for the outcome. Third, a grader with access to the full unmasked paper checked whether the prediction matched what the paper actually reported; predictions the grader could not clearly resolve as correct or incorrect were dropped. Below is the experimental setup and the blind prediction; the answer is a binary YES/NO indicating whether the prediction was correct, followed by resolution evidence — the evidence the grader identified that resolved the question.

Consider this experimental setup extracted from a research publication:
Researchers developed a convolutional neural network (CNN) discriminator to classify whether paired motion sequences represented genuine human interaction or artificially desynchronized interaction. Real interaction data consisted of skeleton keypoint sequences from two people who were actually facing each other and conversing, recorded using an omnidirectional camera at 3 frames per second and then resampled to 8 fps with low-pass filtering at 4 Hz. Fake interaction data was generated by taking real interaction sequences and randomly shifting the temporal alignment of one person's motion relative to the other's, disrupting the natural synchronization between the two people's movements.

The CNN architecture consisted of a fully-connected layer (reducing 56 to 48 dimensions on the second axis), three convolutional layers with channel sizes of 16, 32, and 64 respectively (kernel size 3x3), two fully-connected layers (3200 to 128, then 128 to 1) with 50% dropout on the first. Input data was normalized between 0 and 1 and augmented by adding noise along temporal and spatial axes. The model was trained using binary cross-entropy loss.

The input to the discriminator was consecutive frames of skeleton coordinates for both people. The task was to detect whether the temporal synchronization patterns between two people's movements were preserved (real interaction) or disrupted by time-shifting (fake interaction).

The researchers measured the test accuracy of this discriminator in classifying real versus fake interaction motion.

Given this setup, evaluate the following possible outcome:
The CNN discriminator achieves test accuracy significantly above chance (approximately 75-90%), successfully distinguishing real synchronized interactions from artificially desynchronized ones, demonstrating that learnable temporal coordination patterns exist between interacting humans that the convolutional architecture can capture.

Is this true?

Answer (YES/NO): NO